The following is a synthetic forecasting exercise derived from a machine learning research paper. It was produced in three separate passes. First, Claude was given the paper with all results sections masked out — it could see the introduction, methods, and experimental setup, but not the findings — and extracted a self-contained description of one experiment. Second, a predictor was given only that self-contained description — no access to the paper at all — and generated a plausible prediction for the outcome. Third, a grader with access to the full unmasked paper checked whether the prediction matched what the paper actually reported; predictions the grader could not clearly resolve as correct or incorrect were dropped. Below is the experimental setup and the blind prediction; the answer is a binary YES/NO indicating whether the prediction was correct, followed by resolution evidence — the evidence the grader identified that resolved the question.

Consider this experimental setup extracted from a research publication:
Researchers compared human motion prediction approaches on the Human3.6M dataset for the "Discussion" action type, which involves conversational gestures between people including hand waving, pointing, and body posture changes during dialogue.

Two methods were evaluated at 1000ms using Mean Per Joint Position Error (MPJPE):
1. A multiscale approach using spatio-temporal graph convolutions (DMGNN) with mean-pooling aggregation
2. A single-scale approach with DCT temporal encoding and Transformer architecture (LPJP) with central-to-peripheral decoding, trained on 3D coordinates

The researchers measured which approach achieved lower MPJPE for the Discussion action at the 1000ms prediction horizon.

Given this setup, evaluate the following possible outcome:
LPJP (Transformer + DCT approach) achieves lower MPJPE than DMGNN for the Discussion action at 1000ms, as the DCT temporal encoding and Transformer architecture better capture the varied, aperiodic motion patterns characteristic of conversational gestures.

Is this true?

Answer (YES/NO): YES